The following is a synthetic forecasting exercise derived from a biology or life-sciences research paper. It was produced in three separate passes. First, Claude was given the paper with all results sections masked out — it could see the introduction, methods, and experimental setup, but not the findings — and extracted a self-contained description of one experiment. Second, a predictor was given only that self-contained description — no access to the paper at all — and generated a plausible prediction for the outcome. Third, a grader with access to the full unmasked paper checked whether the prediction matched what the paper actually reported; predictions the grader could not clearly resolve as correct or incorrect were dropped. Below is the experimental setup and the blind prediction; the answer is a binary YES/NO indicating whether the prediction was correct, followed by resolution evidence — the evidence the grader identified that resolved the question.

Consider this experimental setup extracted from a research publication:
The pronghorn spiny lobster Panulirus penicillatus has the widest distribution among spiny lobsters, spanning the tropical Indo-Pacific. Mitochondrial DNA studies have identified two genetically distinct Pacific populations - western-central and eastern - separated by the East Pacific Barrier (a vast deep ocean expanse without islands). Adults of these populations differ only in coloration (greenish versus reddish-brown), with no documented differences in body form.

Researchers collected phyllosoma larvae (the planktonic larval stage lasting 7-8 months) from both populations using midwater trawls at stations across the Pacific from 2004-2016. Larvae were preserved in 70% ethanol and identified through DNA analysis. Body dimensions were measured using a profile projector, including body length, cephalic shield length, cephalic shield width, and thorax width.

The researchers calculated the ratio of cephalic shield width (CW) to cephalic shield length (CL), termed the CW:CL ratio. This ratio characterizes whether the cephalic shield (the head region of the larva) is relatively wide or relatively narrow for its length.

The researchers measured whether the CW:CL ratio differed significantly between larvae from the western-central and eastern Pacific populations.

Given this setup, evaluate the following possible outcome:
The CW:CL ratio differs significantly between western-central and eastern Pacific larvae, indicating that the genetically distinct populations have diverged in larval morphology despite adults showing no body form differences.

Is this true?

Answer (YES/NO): YES